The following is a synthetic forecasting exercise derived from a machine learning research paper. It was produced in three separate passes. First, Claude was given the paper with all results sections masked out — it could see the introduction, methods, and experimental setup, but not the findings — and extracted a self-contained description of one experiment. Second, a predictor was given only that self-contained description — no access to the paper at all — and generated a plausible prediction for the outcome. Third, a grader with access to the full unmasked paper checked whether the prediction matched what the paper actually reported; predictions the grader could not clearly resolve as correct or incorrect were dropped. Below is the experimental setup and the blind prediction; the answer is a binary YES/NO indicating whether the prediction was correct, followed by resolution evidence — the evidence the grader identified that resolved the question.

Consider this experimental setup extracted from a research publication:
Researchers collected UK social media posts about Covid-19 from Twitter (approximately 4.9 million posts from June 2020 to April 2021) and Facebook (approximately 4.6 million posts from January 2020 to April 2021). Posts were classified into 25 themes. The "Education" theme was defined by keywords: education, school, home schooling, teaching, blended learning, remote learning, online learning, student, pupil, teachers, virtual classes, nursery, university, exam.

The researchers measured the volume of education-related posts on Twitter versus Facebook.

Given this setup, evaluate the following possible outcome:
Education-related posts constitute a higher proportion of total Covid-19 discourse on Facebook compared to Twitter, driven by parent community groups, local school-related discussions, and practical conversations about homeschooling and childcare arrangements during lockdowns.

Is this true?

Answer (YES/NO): NO